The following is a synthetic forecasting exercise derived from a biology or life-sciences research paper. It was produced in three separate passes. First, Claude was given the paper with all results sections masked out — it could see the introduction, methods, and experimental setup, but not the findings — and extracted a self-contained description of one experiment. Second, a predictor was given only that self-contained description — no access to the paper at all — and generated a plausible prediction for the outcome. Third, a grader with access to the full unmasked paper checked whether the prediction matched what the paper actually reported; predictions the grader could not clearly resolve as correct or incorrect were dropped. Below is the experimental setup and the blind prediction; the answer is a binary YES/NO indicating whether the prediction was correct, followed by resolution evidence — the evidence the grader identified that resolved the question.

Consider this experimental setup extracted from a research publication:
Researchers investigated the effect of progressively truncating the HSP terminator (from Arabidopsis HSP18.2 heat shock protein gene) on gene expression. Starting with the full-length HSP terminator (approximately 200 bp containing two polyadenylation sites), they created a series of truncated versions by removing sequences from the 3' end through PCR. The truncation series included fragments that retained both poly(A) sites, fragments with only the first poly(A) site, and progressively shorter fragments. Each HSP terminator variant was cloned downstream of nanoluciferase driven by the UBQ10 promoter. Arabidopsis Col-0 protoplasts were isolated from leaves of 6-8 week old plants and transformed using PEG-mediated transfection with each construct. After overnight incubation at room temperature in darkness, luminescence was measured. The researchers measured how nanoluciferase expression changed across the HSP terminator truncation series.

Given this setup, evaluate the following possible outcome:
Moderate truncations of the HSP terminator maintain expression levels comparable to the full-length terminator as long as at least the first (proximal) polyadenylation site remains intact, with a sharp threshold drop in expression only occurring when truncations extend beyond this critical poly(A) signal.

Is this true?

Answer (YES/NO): NO